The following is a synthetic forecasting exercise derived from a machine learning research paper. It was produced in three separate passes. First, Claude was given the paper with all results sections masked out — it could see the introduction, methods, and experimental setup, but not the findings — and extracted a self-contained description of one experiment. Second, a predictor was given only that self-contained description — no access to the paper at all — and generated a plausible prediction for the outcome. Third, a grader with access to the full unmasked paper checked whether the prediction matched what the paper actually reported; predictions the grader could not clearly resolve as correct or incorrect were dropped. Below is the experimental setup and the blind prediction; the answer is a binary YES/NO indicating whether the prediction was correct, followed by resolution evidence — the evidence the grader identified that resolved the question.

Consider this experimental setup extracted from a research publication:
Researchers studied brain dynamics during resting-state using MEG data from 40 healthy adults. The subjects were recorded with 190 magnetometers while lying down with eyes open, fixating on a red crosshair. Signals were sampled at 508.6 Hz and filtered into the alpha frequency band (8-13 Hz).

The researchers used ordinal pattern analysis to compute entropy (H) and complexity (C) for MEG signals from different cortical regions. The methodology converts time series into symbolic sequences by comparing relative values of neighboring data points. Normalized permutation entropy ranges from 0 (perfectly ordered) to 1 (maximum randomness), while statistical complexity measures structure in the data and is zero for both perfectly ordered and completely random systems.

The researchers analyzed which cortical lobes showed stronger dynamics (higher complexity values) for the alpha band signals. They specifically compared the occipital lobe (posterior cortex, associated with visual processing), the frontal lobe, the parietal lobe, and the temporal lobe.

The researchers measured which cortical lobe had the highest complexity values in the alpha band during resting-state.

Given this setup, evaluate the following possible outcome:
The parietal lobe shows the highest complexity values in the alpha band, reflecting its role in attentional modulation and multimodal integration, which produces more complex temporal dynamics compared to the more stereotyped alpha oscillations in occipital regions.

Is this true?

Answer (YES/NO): NO